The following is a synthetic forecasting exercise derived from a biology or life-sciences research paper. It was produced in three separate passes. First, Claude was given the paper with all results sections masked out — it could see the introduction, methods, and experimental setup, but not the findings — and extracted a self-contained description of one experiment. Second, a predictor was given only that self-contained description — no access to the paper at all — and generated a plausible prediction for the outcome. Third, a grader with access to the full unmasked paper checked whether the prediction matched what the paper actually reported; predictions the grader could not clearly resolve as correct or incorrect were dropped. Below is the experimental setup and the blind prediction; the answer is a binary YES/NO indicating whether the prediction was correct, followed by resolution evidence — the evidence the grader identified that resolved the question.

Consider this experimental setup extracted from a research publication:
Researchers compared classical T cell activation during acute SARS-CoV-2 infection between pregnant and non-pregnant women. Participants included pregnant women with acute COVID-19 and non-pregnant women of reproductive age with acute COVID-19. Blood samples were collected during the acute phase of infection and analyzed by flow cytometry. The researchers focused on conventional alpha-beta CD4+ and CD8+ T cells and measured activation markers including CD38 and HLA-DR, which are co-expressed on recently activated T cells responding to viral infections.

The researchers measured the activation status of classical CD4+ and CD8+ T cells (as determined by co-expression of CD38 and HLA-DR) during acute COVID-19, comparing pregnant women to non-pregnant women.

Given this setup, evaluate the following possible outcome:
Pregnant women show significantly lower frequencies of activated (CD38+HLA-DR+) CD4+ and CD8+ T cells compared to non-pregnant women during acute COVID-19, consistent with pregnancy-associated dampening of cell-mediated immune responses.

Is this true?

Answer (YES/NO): NO